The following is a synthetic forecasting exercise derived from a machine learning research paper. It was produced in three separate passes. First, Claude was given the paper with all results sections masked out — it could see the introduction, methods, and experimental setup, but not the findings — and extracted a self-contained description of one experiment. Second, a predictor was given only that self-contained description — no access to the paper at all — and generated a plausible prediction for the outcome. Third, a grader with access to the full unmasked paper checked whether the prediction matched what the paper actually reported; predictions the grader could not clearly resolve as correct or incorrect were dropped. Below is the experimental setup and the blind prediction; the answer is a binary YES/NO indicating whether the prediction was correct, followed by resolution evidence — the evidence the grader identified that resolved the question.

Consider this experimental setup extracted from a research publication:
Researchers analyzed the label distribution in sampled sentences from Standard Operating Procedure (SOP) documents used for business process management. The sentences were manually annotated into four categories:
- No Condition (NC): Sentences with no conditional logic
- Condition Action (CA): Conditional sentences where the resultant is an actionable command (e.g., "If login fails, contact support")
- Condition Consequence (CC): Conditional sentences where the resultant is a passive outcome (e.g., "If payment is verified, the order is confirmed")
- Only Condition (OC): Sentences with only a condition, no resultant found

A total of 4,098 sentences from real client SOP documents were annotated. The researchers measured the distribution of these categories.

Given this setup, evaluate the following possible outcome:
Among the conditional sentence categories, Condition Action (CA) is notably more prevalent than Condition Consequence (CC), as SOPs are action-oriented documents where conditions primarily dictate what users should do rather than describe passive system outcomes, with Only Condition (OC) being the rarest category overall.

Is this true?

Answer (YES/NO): YES